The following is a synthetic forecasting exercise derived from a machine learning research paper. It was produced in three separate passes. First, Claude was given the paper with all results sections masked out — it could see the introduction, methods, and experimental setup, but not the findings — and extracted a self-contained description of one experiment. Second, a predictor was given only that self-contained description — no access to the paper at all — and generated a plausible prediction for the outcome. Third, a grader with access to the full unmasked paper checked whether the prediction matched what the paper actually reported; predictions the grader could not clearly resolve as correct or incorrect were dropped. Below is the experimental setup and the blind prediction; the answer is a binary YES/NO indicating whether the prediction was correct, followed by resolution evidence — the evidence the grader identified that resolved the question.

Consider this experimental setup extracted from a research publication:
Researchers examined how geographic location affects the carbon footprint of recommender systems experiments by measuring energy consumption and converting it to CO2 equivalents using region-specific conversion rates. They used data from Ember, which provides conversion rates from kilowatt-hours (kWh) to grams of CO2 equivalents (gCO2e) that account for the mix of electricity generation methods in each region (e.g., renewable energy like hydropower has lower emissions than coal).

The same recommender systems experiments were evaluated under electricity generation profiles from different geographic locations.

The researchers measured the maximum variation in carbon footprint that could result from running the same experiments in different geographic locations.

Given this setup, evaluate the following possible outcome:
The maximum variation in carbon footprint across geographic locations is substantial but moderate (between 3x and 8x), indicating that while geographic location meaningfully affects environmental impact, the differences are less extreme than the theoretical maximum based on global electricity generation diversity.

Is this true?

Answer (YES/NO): NO